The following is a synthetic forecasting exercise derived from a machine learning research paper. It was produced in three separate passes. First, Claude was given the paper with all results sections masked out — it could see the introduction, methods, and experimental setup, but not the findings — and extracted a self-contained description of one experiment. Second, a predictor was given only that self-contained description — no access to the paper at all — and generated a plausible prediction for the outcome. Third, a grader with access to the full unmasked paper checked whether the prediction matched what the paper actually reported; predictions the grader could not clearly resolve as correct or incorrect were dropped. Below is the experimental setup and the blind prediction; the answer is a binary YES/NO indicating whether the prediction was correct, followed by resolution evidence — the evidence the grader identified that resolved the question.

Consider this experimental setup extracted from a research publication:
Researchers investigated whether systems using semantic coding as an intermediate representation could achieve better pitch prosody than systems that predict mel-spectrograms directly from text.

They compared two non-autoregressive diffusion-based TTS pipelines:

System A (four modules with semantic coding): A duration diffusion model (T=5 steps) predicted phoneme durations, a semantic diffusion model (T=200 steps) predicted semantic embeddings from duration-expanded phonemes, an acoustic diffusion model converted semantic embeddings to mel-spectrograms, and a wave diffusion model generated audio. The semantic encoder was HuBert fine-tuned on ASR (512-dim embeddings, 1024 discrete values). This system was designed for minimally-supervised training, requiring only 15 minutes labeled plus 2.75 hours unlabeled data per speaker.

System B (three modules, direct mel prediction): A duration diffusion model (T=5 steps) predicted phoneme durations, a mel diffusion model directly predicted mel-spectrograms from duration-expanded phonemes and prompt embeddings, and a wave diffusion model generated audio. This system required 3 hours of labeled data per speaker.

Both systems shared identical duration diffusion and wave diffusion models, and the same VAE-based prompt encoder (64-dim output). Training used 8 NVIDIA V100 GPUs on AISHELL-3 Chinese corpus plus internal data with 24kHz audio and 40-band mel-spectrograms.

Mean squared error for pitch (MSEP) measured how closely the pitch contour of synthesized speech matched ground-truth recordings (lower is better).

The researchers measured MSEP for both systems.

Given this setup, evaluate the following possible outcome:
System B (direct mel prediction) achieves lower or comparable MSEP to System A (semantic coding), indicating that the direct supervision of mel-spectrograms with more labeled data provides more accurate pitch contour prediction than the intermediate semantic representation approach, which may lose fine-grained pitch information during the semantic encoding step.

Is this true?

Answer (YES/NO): YES